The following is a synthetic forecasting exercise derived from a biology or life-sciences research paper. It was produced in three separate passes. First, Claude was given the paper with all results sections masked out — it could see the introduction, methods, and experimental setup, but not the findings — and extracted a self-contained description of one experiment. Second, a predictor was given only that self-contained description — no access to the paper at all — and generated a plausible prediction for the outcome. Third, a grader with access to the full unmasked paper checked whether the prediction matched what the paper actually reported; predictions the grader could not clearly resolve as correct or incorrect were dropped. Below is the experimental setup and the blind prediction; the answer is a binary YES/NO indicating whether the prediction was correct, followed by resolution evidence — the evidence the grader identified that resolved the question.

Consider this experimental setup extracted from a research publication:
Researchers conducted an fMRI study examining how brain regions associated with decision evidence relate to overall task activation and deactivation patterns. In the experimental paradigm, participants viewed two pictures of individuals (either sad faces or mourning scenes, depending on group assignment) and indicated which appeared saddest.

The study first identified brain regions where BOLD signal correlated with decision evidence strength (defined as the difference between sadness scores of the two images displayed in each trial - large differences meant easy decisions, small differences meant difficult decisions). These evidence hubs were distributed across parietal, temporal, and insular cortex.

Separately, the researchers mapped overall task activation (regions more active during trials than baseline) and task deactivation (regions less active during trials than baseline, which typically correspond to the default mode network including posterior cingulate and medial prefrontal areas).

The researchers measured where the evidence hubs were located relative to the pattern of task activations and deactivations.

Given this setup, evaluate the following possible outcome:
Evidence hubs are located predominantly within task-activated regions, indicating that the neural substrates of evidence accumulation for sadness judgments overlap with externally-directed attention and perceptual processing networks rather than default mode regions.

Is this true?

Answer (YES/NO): NO